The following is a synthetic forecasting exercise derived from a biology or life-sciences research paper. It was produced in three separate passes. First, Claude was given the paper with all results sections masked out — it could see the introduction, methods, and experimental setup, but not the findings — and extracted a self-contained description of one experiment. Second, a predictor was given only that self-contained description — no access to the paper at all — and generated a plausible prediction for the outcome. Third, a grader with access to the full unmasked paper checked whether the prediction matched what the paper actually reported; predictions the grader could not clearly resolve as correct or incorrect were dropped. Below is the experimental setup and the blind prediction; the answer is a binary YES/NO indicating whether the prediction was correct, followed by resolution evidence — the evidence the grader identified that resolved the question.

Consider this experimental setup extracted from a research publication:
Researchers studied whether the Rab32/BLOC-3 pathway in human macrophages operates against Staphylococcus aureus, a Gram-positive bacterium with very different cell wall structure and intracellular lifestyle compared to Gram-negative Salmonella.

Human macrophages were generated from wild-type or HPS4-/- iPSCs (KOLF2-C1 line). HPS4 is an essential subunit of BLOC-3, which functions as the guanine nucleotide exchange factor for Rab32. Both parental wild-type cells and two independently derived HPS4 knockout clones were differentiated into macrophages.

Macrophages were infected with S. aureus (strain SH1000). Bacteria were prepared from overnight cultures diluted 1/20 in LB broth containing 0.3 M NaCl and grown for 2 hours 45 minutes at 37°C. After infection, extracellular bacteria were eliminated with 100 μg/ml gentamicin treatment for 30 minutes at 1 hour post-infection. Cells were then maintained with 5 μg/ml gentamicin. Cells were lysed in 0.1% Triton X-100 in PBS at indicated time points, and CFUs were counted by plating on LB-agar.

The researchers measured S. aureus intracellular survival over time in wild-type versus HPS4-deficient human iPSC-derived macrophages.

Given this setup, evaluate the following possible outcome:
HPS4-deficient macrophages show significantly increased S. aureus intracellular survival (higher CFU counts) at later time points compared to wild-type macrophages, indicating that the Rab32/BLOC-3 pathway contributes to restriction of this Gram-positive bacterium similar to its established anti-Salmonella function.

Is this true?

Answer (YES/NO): YES